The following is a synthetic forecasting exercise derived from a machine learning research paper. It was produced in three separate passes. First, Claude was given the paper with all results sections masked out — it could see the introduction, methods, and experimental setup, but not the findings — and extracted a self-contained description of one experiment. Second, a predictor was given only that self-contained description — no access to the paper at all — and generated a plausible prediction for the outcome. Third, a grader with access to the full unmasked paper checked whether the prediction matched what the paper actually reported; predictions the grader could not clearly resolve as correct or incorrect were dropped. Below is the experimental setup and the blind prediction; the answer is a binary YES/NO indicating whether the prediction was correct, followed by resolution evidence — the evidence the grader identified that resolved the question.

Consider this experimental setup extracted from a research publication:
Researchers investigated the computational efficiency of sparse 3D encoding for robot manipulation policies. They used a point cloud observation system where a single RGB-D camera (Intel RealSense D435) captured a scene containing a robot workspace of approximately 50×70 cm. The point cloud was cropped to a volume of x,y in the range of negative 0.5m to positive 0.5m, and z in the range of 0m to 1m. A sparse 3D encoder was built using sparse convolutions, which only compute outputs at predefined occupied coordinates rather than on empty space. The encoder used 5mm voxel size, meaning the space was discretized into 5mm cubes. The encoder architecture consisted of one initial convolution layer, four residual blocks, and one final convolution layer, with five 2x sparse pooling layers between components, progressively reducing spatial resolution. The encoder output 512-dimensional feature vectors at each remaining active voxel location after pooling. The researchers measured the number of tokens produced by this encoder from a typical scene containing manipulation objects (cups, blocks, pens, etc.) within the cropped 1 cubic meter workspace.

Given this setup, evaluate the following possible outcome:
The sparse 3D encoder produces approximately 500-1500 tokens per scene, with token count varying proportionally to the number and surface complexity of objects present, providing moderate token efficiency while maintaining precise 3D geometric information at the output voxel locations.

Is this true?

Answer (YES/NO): NO